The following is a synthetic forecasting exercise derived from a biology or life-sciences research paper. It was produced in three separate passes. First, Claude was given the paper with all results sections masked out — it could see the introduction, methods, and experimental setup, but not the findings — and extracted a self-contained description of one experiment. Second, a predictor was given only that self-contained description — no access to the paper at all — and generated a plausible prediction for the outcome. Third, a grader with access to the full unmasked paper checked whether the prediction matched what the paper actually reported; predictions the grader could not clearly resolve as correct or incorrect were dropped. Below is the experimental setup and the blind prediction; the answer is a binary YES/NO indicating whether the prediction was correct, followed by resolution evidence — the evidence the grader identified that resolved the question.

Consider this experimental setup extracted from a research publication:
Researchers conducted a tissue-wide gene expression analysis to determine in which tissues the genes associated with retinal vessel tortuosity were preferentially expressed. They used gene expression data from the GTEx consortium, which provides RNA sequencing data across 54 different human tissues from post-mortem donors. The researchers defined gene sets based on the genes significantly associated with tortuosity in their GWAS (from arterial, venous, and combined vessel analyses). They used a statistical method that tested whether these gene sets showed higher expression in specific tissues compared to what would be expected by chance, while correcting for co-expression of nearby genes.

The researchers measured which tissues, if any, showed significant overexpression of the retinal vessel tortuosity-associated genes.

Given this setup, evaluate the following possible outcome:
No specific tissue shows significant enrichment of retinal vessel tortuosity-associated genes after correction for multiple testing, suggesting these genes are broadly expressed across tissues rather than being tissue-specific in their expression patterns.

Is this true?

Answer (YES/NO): NO